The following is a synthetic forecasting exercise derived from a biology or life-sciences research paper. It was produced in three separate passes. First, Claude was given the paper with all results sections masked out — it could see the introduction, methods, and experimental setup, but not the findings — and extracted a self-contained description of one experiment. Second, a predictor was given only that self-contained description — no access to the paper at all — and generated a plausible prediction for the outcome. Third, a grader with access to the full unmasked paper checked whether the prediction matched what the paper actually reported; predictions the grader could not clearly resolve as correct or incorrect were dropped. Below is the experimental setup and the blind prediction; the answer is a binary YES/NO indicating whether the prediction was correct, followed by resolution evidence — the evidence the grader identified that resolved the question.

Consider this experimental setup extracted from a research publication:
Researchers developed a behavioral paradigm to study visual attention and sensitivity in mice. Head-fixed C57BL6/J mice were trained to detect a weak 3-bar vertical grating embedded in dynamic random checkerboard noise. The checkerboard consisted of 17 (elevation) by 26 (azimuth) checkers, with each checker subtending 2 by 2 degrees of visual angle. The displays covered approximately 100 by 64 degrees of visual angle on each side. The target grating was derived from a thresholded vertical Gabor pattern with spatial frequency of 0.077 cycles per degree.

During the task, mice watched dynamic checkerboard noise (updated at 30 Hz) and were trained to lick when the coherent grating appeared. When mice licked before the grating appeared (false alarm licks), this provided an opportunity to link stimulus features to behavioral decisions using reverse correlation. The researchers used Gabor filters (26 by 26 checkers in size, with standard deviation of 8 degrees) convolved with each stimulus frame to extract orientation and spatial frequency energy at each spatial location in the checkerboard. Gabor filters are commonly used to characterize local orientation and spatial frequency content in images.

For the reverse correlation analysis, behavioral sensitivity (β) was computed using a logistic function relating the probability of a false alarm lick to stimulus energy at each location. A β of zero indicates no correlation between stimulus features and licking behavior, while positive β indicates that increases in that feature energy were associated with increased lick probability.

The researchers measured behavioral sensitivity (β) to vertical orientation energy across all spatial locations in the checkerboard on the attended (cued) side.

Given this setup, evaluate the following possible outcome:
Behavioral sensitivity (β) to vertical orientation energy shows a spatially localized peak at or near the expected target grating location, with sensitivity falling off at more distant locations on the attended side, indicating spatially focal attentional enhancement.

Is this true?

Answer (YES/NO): NO